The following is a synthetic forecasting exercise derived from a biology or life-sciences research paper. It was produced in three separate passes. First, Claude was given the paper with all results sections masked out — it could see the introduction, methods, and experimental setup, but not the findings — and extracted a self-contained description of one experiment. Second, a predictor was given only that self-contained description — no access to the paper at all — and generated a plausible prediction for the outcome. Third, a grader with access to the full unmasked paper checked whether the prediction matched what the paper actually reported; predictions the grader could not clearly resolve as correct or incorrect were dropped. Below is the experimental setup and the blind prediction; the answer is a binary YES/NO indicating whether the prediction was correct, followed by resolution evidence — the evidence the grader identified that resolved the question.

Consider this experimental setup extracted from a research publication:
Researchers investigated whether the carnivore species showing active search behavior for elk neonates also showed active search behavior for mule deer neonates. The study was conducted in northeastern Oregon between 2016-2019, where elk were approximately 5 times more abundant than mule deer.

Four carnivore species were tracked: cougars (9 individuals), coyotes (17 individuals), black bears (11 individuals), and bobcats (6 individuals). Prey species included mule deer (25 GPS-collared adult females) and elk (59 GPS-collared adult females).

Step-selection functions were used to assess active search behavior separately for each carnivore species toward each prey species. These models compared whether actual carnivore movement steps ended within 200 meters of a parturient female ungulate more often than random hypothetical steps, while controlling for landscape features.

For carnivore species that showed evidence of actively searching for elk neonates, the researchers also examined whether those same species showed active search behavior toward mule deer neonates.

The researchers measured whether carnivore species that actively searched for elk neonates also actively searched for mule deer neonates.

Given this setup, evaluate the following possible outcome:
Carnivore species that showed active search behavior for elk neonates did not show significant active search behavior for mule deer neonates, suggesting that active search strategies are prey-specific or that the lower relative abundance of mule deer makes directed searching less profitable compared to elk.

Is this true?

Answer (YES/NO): YES